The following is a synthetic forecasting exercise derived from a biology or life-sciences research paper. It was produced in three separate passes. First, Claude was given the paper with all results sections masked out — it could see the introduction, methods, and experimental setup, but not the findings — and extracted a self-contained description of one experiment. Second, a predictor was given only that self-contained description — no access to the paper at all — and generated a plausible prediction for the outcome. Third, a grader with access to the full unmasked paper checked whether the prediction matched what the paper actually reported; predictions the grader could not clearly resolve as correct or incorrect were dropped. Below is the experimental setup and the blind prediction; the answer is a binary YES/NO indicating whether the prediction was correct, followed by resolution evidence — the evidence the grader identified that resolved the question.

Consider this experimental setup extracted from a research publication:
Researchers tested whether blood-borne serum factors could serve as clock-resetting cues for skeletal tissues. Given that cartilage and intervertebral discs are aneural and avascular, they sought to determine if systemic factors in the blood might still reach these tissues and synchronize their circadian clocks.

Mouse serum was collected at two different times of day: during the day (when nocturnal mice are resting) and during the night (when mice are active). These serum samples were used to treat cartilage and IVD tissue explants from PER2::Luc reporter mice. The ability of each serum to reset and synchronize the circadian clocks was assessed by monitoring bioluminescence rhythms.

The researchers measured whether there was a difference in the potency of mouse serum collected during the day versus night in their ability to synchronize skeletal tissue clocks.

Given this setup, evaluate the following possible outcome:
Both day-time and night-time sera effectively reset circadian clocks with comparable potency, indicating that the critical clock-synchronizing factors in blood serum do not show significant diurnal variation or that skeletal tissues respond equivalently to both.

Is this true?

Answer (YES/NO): NO